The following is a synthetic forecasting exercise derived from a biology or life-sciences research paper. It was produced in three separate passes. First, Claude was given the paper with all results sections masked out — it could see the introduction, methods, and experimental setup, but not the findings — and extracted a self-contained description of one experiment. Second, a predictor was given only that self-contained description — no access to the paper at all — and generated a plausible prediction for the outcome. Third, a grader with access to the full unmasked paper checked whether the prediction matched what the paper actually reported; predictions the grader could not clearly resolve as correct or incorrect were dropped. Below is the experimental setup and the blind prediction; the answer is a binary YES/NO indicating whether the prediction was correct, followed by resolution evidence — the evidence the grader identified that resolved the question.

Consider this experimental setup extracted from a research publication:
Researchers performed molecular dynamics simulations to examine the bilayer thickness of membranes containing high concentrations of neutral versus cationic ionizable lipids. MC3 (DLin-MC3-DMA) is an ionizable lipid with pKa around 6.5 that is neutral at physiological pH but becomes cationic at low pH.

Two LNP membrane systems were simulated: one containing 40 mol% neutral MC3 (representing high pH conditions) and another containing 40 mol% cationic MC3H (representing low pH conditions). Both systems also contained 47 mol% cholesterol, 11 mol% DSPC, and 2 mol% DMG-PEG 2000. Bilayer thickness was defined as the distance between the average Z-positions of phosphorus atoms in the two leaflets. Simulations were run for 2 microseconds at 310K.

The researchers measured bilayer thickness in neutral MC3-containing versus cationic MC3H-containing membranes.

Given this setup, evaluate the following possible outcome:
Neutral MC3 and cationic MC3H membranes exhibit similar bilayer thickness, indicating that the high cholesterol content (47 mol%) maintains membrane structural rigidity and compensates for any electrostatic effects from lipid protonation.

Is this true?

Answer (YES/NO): NO